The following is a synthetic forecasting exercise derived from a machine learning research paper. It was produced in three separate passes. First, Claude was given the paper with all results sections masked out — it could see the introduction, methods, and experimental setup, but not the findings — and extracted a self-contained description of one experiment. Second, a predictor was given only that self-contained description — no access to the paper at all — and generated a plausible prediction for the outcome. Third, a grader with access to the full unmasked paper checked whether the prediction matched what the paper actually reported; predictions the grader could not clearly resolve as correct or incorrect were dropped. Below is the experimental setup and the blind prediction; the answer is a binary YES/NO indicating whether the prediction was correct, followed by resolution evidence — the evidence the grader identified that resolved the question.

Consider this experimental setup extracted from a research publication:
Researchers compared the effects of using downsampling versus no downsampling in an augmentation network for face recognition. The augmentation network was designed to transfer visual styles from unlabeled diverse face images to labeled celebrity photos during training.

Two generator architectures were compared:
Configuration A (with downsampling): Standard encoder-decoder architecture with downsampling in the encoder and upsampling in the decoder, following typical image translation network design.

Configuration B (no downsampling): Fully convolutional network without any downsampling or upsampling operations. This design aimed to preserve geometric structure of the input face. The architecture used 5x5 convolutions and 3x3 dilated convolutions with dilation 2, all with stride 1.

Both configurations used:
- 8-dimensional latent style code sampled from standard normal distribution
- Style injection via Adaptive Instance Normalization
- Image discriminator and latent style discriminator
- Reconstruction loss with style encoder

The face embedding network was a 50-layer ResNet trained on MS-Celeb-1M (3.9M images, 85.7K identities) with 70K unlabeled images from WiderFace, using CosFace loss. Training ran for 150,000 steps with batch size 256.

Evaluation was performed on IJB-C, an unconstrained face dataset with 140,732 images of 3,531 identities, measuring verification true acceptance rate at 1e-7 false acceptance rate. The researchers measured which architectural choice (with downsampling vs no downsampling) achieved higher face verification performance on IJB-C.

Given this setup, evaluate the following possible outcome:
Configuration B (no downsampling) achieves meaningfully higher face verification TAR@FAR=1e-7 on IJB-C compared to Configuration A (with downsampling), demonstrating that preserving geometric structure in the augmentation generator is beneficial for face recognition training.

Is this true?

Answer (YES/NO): YES